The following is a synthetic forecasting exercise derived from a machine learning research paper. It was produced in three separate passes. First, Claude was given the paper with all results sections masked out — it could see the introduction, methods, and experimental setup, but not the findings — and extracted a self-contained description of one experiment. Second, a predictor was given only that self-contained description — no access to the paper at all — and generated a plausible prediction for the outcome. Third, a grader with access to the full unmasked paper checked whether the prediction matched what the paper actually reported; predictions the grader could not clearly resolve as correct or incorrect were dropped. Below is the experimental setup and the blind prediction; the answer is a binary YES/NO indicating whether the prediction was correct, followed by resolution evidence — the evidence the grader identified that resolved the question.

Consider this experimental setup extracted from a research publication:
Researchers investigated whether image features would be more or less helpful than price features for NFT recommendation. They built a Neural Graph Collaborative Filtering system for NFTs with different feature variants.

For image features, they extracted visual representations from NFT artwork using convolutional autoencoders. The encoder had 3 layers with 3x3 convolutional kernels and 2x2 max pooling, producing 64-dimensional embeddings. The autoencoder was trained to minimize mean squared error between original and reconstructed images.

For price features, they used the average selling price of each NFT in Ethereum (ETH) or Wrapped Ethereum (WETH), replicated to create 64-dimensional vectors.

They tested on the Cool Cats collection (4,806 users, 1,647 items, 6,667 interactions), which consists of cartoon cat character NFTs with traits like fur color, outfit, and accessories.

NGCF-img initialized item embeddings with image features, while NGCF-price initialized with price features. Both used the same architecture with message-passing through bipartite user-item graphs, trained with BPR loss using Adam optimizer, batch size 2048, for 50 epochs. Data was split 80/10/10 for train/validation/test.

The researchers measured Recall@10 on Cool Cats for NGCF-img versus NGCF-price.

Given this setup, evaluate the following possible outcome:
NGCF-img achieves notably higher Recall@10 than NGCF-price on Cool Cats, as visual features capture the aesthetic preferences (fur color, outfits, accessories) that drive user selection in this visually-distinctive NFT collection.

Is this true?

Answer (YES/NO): NO